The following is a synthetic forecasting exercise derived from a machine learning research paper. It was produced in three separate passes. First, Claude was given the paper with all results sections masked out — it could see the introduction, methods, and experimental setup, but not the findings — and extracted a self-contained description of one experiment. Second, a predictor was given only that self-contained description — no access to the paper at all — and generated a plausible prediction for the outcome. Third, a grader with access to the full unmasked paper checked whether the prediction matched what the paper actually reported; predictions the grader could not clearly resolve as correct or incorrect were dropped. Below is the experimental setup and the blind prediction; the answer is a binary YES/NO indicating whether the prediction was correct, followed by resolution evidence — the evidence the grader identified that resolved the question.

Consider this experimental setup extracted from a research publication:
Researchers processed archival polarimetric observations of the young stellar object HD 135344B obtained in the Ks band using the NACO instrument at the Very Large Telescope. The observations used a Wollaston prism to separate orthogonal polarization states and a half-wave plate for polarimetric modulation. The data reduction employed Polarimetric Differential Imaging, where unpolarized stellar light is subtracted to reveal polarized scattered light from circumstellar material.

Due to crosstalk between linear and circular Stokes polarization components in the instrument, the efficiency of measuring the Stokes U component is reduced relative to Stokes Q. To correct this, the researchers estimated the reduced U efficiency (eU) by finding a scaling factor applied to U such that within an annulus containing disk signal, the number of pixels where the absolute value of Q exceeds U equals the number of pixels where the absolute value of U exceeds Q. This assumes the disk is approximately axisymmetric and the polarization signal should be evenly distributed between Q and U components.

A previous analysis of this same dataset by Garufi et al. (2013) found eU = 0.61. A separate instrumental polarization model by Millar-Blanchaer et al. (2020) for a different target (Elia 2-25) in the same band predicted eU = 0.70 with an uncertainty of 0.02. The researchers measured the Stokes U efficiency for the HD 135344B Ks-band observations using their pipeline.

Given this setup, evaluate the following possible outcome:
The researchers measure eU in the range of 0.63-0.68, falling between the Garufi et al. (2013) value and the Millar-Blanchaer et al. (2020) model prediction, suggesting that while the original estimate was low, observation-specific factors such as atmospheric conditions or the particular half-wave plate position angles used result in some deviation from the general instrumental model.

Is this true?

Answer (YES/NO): YES